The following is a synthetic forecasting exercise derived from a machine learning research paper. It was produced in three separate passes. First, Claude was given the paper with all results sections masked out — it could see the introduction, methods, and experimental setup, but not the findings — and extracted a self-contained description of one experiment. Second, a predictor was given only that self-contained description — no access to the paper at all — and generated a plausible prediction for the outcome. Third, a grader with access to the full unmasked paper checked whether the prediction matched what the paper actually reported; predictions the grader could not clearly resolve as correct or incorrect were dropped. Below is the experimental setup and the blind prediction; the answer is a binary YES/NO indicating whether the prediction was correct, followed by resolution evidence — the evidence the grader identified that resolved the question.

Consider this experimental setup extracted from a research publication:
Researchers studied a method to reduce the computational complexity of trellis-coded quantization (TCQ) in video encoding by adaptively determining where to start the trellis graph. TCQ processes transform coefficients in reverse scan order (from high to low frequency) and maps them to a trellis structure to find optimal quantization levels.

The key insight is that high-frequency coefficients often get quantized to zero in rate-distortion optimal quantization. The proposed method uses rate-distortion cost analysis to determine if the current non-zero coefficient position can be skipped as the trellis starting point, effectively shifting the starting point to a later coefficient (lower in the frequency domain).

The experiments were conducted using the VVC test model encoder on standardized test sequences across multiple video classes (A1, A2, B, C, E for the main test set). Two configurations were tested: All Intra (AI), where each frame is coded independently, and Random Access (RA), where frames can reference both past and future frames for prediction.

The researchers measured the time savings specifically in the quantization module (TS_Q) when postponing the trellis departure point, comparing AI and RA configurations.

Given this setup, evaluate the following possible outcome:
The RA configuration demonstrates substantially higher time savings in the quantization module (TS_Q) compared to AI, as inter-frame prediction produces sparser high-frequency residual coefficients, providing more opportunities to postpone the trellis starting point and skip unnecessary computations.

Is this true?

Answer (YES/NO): NO